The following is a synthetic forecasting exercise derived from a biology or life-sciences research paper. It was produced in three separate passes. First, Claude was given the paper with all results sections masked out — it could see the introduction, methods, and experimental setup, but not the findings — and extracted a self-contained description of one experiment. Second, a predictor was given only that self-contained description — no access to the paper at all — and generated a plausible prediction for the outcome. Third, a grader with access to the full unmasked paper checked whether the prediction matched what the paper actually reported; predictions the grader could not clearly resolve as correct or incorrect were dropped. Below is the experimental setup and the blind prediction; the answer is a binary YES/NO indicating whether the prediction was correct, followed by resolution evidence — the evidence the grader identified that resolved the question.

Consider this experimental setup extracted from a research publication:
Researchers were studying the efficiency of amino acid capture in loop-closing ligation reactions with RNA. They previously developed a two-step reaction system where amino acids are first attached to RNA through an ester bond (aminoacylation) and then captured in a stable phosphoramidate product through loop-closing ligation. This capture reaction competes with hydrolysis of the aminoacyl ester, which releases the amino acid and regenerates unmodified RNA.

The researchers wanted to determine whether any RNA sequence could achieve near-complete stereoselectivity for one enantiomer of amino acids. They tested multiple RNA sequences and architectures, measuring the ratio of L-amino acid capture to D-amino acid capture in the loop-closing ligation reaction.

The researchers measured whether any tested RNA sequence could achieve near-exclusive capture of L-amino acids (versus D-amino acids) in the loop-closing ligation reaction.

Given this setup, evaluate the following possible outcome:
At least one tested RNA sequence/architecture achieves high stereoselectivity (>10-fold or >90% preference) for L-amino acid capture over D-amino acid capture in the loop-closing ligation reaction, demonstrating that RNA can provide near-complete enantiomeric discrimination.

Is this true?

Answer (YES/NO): YES